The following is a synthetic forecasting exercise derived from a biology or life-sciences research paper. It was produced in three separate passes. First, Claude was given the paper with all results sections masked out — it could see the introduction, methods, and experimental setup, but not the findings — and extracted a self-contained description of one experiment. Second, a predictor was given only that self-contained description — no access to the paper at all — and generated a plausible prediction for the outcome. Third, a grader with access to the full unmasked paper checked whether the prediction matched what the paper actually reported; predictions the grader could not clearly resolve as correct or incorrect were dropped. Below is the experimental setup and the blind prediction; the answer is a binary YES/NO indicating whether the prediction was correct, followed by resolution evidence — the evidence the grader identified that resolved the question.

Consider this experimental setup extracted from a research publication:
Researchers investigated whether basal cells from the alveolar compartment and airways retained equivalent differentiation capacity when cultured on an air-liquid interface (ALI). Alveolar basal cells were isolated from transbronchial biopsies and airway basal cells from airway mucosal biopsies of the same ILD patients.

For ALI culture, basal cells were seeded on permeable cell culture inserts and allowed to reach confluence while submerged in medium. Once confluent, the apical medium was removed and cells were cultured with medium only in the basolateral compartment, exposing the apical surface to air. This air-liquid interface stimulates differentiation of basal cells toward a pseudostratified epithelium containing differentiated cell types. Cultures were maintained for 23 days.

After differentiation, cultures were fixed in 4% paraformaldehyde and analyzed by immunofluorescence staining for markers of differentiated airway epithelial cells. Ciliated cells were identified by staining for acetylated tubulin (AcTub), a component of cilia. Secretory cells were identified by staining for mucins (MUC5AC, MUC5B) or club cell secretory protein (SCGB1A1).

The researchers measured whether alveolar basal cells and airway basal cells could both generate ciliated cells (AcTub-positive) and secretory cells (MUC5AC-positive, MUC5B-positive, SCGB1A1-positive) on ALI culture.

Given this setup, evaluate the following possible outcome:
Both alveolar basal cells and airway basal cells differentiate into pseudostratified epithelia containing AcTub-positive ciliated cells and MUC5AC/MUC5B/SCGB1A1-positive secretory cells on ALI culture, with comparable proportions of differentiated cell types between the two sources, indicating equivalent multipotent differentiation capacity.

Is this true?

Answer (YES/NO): YES